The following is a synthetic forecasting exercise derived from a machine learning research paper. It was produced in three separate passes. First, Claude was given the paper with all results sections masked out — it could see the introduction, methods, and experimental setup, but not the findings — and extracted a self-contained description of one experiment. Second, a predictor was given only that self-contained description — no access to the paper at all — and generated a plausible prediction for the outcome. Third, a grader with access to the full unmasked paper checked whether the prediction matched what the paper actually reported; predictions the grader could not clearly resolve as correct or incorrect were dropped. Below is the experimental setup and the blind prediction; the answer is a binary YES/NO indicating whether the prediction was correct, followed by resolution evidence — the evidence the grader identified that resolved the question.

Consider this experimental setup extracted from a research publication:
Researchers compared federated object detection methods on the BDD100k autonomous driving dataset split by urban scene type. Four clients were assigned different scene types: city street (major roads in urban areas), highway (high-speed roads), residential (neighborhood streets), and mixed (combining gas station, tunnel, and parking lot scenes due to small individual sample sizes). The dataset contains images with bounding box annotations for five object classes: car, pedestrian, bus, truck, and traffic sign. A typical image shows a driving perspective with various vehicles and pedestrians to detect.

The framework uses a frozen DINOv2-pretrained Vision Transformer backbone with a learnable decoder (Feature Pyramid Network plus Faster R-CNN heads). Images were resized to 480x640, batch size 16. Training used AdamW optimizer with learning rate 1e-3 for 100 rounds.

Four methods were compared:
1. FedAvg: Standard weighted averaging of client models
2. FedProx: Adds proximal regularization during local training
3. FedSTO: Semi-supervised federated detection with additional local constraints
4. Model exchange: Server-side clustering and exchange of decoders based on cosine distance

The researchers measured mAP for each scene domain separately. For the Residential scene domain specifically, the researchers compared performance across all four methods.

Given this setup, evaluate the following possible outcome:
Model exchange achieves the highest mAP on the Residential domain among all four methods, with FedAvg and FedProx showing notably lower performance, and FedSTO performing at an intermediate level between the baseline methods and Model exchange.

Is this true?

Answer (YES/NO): NO